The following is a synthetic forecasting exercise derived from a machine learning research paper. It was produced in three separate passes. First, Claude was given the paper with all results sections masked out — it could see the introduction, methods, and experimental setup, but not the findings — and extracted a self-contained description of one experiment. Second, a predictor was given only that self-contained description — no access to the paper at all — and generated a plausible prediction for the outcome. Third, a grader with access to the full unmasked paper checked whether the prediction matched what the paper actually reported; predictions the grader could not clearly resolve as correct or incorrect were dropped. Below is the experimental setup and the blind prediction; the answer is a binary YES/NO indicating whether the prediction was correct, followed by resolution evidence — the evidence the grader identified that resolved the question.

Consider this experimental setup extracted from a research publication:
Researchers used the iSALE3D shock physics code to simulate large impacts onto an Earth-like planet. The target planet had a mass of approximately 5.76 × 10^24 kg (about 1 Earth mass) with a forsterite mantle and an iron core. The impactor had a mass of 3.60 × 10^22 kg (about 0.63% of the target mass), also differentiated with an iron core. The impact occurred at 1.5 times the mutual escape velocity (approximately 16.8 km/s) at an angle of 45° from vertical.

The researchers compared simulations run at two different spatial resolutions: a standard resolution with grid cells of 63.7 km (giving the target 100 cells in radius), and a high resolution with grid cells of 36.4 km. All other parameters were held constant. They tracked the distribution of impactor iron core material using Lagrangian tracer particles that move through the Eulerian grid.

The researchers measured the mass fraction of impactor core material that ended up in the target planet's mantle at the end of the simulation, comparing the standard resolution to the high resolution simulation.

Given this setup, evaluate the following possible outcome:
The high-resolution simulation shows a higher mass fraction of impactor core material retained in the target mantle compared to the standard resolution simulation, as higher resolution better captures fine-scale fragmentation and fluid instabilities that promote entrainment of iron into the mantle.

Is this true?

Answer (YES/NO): NO